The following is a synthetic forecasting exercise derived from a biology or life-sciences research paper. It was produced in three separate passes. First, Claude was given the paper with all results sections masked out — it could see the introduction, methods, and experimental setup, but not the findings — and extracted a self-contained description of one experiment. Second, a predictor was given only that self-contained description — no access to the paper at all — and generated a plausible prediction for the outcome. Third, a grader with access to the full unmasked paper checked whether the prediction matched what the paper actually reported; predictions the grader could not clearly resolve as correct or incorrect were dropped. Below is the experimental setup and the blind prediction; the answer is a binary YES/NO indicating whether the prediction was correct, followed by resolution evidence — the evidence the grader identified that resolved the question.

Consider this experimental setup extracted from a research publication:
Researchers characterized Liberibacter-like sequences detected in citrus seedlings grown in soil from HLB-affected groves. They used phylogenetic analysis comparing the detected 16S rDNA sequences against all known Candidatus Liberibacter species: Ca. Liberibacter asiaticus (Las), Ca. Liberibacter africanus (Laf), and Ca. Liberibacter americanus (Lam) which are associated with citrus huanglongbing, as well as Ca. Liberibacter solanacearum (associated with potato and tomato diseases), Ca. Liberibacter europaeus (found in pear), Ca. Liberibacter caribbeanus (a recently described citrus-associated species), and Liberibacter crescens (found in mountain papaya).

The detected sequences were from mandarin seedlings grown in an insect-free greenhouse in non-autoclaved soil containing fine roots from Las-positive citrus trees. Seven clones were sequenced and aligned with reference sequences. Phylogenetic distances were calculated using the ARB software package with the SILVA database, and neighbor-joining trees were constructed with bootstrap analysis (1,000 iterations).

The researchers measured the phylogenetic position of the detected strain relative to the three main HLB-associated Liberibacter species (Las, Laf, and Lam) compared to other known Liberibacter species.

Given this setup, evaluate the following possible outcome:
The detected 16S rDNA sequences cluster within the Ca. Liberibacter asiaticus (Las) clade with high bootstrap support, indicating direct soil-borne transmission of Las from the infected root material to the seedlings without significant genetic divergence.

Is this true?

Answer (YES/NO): NO